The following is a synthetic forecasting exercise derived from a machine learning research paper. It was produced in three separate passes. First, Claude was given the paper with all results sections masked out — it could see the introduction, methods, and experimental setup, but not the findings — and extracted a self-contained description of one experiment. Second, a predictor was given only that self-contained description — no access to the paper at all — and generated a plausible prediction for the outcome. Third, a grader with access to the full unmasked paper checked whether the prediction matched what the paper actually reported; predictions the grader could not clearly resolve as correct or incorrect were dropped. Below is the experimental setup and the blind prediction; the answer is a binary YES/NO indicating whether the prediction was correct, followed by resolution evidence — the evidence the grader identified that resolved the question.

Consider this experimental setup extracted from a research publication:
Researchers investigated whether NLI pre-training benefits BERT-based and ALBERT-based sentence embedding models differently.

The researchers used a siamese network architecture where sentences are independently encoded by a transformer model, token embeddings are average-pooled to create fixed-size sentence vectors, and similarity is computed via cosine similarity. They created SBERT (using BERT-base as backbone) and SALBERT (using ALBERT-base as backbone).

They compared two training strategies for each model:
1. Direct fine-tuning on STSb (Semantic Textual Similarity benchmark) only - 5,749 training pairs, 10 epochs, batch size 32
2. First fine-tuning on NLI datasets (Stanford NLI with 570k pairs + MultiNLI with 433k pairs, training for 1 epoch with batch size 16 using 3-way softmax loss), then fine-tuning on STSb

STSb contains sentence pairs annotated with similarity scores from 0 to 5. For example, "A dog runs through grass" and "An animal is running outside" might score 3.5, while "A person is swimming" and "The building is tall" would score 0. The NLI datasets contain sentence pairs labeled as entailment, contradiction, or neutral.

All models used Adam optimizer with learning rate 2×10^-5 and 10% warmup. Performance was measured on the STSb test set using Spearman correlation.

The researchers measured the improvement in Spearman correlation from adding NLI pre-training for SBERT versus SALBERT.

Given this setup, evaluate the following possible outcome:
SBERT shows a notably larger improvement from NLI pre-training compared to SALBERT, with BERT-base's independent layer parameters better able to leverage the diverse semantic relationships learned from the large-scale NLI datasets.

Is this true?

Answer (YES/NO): NO